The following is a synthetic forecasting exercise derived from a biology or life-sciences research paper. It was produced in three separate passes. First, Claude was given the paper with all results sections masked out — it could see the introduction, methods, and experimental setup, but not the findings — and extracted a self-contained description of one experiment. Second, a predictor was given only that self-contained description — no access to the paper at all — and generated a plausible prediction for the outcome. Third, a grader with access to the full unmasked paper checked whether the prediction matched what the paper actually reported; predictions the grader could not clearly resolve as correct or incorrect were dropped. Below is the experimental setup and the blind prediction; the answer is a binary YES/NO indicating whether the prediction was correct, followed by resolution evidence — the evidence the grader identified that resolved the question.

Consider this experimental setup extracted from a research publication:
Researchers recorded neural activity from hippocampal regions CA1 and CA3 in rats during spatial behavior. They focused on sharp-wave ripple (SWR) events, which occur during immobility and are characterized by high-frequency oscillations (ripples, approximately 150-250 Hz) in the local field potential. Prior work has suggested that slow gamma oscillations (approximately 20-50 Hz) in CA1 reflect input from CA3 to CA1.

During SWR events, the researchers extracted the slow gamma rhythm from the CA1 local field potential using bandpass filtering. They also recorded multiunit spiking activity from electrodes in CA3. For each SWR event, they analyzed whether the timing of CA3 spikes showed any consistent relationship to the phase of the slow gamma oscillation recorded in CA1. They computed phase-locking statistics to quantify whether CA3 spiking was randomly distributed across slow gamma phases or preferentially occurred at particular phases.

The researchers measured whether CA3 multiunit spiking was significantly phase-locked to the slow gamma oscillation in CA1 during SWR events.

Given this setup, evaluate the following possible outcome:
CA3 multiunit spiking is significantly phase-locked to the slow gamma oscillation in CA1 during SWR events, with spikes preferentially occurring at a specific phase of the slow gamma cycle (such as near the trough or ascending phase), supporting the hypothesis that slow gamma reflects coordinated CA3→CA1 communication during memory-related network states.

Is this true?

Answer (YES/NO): YES